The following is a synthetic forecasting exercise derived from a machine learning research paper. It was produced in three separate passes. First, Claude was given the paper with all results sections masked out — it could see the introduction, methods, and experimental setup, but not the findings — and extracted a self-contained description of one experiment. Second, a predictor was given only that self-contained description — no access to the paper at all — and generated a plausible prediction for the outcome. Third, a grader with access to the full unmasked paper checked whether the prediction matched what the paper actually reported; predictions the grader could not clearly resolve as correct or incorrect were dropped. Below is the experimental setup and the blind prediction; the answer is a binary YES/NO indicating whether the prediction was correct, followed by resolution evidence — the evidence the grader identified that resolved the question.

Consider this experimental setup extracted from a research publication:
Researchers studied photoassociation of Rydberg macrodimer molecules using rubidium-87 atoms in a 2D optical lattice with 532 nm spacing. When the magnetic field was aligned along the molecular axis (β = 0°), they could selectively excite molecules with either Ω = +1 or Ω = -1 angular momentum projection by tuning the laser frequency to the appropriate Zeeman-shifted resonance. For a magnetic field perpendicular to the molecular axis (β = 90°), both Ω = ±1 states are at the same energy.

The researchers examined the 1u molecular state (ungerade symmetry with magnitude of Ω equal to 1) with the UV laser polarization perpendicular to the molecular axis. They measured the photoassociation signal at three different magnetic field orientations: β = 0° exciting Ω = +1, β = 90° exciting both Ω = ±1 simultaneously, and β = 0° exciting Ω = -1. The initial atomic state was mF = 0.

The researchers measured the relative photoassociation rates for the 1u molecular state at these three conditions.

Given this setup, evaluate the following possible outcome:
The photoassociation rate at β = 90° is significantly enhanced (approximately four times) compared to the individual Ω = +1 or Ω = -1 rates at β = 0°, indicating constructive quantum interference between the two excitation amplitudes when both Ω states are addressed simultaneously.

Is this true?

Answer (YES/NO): NO